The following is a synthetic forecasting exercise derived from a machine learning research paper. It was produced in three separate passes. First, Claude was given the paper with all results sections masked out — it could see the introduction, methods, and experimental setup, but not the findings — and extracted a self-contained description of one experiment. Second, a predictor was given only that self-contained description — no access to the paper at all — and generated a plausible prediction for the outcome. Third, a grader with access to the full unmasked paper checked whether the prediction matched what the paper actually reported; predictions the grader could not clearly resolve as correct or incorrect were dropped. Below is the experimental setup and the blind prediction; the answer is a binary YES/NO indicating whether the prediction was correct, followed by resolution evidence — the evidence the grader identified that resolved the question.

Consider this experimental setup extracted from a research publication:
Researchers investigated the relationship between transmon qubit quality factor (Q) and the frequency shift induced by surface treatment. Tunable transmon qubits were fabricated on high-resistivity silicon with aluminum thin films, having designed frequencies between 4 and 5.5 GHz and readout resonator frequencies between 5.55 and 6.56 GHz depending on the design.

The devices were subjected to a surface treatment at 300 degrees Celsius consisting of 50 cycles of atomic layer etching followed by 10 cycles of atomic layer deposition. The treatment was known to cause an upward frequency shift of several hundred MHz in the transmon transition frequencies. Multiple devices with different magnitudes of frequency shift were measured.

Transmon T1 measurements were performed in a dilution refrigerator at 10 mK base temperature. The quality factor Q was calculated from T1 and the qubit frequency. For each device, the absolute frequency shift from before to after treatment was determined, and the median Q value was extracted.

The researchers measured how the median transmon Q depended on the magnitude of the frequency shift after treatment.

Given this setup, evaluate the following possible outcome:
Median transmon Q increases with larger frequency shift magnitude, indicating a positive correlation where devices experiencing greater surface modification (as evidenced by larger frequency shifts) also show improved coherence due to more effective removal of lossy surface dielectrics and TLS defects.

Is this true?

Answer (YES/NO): NO